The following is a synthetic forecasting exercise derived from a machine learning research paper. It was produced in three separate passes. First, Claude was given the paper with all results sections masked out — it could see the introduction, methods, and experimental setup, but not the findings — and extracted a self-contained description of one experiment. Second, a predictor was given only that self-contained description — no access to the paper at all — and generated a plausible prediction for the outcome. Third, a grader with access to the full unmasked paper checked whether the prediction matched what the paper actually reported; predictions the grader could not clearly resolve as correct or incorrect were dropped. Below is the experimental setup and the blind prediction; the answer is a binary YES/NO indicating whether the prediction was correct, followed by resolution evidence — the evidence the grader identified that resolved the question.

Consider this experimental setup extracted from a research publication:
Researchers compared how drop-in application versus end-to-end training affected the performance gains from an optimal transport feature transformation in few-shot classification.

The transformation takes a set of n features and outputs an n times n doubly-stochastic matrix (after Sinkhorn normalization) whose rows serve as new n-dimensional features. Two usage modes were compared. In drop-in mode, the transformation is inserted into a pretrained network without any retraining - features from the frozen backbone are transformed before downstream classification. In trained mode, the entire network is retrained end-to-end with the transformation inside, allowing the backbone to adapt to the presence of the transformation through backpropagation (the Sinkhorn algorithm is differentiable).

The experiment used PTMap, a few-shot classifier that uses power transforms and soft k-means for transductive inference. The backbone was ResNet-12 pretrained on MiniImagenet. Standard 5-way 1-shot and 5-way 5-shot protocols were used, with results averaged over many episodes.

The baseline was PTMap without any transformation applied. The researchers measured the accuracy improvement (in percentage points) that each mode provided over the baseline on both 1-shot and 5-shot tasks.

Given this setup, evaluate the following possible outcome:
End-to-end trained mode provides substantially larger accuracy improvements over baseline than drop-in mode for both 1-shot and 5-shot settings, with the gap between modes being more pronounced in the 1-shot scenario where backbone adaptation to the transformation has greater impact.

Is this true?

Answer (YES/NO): YES